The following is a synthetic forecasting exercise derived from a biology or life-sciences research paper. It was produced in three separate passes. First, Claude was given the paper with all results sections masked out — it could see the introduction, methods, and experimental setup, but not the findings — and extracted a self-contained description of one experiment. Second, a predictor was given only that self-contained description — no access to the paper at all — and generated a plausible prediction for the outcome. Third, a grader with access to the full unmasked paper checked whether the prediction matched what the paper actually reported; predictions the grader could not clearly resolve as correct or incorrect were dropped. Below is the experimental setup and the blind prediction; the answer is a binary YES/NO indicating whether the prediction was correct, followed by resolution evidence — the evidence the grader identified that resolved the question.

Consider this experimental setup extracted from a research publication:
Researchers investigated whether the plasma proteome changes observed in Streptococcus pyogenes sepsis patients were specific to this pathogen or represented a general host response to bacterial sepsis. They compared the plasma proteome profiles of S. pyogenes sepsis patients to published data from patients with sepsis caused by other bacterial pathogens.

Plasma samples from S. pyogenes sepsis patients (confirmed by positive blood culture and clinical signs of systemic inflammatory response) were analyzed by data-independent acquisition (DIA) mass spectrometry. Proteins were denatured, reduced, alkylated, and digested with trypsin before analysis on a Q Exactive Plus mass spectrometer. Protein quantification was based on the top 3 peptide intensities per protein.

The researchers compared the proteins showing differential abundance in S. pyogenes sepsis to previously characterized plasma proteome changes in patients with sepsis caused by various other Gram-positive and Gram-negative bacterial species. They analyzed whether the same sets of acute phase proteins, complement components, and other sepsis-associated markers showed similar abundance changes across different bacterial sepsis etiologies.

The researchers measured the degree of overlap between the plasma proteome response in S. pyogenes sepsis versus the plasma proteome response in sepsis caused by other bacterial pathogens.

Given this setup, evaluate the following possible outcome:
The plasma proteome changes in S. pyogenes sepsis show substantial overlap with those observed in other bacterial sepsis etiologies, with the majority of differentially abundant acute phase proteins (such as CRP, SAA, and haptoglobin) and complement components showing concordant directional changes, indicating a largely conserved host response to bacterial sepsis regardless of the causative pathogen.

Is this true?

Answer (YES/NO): YES